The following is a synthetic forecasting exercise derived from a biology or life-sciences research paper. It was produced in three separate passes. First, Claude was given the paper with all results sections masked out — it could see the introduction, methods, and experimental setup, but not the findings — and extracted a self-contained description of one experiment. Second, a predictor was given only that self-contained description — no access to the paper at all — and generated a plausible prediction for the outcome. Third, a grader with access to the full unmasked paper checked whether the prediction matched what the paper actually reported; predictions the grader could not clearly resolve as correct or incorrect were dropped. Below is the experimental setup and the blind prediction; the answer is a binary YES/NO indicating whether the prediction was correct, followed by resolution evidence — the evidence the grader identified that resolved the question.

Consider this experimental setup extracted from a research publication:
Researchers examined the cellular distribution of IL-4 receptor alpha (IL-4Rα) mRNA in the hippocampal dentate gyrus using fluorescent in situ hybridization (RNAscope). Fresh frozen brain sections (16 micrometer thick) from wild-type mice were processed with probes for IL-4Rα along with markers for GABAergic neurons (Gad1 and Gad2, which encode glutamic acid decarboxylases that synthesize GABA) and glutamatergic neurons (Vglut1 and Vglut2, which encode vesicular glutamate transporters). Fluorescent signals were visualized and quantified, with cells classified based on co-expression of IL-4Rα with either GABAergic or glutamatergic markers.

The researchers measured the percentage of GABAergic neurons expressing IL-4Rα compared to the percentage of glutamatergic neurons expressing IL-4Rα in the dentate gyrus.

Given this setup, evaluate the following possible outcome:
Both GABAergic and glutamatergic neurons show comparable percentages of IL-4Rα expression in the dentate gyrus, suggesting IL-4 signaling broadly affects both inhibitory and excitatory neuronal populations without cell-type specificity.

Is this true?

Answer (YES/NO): NO